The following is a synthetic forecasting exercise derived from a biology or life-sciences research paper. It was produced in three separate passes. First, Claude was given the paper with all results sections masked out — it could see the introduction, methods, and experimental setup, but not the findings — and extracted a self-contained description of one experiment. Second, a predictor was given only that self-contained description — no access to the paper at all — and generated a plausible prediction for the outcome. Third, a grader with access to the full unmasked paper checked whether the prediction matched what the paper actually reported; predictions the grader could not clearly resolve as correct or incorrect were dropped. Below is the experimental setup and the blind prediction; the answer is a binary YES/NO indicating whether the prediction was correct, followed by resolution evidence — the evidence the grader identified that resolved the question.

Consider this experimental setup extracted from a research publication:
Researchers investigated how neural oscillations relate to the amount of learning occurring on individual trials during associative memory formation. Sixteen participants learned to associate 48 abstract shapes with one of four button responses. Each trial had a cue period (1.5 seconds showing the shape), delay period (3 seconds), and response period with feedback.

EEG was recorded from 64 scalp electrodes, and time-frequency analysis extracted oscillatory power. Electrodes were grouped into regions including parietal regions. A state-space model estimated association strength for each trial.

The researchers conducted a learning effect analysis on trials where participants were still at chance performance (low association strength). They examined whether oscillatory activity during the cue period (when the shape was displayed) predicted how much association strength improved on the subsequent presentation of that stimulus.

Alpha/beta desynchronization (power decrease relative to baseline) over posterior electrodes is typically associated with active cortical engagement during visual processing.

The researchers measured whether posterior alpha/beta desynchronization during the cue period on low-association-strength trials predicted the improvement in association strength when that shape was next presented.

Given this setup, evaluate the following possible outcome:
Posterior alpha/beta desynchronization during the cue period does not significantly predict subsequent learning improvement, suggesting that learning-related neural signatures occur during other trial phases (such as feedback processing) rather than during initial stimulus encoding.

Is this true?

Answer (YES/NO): NO